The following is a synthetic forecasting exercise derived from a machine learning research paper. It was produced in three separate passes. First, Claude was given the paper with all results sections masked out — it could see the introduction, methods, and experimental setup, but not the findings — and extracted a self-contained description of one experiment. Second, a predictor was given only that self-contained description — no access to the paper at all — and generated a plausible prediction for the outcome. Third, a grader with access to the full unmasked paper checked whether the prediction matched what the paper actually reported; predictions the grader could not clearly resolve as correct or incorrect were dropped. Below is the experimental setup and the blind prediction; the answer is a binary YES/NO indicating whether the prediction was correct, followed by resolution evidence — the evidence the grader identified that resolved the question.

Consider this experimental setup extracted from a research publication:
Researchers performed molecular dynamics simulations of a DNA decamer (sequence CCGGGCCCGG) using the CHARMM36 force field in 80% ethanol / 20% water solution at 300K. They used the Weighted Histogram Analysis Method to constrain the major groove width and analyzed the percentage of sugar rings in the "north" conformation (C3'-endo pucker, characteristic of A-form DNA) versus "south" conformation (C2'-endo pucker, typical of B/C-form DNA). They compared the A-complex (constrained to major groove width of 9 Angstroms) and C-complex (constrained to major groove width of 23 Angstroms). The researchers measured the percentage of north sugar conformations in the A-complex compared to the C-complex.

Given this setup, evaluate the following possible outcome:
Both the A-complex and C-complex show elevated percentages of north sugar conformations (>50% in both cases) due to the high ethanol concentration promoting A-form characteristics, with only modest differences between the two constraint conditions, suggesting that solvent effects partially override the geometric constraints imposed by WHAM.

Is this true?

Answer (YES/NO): NO